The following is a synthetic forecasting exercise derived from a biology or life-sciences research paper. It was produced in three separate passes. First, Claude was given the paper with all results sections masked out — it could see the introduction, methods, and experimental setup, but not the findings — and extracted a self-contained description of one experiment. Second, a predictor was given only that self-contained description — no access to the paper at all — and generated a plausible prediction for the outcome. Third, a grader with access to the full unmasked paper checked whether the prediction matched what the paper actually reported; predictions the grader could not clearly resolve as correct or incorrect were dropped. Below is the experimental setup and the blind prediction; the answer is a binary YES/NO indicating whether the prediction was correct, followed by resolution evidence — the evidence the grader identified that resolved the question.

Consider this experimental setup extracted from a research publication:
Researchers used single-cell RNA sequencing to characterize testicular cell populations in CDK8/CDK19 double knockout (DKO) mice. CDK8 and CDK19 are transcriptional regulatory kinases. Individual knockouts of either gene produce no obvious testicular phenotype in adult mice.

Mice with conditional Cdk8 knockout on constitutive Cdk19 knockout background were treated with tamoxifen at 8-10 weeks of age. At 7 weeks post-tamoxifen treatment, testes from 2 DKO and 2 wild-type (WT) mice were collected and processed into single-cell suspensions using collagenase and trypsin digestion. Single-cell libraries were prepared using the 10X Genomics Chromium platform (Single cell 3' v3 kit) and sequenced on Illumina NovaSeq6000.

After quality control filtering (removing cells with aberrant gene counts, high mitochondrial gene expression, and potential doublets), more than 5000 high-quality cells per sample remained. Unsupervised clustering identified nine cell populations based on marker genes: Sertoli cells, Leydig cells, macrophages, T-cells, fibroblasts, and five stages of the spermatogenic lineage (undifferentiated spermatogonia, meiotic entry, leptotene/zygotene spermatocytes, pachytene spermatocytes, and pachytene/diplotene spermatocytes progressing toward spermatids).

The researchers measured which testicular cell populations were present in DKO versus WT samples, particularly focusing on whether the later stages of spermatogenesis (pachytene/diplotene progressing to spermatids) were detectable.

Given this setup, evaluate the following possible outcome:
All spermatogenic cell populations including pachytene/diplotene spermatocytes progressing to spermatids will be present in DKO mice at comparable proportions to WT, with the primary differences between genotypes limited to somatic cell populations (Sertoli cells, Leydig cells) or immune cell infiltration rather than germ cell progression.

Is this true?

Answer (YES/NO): NO